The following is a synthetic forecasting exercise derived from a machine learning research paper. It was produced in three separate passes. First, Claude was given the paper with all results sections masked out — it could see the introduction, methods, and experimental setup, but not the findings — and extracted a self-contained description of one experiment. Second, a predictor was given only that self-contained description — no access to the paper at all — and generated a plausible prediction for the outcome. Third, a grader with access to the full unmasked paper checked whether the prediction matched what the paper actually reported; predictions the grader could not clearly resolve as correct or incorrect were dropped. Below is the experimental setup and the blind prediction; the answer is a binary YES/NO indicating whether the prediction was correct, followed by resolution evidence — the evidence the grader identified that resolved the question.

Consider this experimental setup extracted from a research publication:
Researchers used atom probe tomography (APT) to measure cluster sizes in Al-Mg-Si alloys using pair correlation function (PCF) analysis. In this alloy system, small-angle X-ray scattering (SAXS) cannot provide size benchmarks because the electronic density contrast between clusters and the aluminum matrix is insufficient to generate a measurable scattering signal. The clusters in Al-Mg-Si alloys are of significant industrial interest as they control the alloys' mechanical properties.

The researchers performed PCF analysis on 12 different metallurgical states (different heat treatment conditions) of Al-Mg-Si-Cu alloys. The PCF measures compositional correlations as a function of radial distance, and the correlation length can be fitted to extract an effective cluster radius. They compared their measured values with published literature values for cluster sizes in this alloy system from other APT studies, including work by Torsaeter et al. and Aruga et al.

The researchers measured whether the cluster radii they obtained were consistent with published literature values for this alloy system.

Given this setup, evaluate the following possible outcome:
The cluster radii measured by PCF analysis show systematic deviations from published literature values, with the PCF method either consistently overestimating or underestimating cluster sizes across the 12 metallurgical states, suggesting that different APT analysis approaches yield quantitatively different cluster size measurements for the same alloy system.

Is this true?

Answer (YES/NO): NO